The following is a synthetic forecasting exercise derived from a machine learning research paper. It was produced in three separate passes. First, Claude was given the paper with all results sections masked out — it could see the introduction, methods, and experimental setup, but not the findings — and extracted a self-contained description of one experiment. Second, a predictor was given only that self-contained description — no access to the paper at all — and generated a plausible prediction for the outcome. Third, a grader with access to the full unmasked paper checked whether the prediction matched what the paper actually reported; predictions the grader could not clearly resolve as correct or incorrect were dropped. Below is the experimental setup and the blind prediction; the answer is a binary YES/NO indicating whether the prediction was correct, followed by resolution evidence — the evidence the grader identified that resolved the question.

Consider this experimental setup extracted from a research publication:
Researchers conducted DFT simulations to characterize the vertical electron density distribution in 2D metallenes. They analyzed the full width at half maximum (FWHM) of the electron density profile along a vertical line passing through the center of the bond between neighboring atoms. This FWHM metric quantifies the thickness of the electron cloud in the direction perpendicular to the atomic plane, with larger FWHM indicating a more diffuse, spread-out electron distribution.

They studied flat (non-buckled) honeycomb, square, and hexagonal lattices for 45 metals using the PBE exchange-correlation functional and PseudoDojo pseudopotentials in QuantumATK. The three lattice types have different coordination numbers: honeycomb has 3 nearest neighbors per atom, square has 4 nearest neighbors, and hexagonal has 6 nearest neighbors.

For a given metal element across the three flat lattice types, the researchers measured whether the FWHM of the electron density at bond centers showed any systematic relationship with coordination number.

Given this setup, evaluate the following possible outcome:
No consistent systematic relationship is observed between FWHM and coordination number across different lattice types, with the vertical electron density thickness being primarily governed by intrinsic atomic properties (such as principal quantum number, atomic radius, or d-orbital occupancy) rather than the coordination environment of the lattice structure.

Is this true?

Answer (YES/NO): YES